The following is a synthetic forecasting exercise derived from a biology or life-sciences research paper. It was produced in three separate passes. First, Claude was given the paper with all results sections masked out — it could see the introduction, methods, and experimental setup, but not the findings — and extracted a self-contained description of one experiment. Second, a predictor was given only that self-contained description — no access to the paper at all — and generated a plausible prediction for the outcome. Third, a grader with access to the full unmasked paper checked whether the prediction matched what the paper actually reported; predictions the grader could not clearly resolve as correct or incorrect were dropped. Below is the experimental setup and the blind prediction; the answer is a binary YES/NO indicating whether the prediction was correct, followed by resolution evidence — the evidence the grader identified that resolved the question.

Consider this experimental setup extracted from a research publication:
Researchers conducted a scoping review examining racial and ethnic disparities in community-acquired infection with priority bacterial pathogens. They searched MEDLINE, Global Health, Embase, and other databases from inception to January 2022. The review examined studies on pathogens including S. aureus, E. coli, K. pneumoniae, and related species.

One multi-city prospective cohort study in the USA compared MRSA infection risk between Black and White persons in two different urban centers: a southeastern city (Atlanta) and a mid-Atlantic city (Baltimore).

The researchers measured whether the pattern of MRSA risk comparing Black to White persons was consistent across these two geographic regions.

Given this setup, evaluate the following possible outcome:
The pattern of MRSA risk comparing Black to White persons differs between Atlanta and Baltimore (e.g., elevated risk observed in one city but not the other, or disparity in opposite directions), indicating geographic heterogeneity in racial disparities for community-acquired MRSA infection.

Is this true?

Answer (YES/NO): YES